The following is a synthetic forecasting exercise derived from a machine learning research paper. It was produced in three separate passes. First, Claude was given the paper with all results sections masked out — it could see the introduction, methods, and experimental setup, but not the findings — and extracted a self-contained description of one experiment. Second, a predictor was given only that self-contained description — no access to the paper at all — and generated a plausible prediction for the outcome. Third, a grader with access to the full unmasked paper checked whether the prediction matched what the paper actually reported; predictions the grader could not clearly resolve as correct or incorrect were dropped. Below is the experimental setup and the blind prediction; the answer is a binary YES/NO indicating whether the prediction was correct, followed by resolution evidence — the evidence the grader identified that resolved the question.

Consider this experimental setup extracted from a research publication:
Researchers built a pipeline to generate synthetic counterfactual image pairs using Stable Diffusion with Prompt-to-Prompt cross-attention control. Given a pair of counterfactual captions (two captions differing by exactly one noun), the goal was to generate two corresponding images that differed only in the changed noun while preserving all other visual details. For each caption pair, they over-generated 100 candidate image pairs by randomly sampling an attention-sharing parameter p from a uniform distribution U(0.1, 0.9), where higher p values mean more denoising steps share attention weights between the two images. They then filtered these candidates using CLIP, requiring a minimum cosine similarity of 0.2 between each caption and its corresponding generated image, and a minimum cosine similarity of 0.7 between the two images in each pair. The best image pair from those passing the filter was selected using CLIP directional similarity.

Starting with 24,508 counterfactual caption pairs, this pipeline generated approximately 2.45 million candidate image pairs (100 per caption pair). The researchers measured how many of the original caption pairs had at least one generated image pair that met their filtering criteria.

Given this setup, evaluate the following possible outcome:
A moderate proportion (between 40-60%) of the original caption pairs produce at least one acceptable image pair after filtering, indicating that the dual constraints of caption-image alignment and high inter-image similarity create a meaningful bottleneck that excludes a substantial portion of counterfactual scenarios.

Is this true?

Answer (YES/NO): NO